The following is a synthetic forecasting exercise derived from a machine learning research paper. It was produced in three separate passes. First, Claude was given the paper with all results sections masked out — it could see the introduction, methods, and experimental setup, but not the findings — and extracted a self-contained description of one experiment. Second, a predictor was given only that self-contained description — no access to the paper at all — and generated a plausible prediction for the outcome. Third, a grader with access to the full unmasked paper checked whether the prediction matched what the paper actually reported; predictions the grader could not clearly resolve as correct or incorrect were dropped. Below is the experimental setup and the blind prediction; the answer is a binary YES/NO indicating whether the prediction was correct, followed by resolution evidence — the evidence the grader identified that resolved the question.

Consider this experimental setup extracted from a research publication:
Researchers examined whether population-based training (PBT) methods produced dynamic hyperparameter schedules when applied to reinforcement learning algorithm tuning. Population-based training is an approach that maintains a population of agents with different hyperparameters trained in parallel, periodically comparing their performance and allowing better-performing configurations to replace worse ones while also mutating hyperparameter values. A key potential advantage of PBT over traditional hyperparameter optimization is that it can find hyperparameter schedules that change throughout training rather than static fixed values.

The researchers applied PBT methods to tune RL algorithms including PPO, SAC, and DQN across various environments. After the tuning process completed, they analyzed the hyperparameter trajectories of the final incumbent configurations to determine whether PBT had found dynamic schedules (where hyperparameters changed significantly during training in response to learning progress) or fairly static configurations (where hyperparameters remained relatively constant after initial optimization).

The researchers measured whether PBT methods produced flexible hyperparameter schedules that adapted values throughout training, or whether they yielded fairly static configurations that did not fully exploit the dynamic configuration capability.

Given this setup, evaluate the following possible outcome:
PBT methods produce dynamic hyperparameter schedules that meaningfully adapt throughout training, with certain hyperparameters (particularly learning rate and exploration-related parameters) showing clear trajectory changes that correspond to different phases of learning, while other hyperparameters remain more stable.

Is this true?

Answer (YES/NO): NO